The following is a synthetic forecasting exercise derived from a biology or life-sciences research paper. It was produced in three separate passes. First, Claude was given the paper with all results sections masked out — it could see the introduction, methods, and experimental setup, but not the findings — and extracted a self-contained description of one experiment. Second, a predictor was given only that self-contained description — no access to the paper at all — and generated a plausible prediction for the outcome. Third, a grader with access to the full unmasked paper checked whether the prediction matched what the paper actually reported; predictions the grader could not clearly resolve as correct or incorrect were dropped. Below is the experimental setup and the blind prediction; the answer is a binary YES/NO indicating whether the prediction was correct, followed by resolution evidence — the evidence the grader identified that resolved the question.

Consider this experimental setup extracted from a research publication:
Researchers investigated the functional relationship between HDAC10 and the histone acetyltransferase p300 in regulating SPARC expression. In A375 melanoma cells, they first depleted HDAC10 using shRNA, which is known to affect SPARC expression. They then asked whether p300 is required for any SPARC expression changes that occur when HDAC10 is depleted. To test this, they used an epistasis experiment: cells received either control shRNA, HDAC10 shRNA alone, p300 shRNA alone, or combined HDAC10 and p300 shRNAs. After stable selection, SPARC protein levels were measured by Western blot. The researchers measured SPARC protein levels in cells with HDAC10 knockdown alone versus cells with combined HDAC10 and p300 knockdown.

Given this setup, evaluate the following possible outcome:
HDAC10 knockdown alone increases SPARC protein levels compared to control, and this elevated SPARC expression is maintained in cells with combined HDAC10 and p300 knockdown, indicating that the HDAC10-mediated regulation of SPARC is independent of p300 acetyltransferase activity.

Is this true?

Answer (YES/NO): NO